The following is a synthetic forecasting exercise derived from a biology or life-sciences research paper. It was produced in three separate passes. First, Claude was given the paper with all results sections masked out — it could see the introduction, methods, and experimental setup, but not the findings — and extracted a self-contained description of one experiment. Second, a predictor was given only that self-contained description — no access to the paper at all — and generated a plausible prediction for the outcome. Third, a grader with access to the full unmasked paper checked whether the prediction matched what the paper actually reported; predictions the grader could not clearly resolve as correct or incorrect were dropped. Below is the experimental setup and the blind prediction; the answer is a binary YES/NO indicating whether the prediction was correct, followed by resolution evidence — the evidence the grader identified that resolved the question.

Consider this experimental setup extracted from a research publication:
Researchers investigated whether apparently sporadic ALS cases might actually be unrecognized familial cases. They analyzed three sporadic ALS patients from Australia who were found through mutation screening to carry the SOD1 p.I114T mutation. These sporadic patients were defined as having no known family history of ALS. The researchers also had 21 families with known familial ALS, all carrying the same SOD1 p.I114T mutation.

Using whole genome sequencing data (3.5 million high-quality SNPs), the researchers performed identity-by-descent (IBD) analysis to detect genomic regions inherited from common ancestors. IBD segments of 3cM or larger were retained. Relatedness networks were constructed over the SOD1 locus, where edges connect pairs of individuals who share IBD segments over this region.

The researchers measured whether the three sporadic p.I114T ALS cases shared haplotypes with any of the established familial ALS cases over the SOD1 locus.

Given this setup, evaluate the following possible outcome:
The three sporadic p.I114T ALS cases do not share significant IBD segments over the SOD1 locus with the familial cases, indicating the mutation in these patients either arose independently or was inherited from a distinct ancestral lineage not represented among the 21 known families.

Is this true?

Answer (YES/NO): NO